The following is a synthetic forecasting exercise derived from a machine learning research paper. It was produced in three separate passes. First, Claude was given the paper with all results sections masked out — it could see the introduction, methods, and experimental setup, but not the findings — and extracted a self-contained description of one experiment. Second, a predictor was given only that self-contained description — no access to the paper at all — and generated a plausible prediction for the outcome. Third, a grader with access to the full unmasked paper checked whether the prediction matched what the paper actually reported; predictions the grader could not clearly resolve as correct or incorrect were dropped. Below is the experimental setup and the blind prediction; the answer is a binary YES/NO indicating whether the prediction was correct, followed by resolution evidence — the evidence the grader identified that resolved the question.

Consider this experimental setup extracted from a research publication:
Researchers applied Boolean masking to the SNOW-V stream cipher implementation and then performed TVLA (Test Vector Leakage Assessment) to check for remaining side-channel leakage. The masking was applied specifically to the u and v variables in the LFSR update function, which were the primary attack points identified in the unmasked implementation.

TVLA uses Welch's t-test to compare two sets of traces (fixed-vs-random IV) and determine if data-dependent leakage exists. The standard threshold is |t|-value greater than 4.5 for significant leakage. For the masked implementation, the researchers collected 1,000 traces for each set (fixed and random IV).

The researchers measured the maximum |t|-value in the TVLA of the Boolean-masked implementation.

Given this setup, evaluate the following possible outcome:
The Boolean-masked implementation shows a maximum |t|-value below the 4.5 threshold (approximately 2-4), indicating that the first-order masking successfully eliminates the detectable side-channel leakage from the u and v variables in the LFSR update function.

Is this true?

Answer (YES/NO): NO